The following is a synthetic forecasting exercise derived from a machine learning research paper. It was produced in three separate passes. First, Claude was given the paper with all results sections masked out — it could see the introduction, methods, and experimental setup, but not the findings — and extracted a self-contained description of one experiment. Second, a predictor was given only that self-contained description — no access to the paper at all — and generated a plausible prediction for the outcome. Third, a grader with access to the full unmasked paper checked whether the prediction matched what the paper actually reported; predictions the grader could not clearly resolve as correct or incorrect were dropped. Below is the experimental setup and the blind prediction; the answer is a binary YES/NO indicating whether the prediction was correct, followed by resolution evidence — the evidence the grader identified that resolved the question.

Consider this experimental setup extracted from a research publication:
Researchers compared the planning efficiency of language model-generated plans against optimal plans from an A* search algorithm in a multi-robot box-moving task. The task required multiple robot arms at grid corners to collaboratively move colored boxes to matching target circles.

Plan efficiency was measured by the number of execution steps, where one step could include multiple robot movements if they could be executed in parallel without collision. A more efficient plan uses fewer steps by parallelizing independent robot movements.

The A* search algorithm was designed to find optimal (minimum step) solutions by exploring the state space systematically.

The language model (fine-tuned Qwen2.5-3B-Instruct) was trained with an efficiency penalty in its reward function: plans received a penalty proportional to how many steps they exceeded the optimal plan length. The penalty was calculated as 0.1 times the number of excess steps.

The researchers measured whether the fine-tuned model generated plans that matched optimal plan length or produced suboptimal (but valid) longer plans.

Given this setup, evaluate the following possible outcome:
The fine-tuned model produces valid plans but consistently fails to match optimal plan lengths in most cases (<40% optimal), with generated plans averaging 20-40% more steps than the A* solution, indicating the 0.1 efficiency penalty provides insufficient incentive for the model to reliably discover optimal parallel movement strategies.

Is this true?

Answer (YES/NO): NO